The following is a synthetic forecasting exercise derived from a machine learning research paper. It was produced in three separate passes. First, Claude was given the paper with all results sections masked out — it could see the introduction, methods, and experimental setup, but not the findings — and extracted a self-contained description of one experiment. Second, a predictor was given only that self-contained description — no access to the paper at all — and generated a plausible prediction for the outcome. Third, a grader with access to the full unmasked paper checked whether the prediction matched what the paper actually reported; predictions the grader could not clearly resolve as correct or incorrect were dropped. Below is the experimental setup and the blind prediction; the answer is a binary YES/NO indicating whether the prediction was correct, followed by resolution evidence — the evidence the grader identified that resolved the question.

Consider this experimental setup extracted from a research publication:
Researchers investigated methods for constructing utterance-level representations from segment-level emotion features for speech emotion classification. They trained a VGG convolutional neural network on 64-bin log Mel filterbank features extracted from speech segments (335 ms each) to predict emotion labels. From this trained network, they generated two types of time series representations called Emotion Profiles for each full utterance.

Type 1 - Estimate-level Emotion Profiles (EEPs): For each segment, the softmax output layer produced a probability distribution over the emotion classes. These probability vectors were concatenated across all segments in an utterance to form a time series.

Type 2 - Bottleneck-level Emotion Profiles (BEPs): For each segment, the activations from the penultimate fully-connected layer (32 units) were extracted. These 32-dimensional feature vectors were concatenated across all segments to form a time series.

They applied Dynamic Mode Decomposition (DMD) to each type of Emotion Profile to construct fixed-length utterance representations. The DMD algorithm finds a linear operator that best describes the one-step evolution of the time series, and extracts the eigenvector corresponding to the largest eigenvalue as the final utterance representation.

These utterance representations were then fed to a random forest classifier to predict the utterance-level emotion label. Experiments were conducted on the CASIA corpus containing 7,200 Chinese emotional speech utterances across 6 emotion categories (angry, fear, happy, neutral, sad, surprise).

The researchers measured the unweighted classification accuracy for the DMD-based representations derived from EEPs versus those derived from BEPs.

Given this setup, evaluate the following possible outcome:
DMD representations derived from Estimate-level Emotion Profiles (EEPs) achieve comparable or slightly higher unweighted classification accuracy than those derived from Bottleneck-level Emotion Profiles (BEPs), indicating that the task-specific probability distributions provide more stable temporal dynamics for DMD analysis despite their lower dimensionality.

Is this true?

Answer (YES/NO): NO